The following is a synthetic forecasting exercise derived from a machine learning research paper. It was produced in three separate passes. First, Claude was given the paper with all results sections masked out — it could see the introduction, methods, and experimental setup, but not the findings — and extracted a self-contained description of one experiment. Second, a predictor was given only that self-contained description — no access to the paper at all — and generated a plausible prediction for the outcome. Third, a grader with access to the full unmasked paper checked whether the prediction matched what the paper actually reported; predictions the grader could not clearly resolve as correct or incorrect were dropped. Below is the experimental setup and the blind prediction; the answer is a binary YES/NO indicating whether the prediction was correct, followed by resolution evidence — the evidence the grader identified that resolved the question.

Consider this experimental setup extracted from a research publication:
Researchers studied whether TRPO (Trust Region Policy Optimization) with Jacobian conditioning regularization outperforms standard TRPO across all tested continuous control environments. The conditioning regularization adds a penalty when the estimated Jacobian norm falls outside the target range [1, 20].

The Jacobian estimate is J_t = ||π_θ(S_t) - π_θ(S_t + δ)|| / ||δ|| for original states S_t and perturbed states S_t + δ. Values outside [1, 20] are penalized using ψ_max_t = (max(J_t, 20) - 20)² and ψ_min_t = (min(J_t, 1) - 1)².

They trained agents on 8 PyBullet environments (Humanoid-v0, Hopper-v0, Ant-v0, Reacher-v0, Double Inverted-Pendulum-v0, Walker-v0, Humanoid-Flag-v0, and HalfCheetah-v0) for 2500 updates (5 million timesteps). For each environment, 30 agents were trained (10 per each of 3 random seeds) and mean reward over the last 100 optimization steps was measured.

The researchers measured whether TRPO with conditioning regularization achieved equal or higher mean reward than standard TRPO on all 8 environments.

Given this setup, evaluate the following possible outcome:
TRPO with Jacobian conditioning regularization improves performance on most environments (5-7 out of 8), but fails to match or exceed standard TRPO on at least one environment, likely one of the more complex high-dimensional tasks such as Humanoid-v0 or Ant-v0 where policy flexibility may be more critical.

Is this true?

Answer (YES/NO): NO